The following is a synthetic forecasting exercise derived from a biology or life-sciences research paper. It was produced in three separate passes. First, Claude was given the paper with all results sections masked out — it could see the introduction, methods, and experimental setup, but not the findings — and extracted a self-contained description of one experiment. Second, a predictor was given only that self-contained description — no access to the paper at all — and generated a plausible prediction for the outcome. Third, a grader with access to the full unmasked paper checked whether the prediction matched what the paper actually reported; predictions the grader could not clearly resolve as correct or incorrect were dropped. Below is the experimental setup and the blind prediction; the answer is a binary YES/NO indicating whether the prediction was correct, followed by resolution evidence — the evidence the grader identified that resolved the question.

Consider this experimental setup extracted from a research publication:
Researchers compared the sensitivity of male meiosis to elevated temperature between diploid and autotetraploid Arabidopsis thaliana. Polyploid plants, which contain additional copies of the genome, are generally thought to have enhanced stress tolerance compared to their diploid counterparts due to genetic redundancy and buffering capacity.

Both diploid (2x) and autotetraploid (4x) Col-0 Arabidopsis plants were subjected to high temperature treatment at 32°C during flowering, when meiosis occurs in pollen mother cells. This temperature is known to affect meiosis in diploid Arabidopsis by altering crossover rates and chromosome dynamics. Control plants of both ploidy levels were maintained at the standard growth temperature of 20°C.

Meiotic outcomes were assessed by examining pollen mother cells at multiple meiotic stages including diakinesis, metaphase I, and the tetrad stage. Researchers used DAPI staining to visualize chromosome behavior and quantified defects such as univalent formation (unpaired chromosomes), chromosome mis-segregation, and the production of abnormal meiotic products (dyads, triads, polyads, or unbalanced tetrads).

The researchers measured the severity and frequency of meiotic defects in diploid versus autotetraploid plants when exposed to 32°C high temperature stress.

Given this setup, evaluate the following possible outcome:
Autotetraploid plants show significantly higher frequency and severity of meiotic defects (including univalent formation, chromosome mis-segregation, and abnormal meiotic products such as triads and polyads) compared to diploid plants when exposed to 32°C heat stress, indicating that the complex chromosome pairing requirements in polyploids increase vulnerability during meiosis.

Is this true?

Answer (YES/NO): YES